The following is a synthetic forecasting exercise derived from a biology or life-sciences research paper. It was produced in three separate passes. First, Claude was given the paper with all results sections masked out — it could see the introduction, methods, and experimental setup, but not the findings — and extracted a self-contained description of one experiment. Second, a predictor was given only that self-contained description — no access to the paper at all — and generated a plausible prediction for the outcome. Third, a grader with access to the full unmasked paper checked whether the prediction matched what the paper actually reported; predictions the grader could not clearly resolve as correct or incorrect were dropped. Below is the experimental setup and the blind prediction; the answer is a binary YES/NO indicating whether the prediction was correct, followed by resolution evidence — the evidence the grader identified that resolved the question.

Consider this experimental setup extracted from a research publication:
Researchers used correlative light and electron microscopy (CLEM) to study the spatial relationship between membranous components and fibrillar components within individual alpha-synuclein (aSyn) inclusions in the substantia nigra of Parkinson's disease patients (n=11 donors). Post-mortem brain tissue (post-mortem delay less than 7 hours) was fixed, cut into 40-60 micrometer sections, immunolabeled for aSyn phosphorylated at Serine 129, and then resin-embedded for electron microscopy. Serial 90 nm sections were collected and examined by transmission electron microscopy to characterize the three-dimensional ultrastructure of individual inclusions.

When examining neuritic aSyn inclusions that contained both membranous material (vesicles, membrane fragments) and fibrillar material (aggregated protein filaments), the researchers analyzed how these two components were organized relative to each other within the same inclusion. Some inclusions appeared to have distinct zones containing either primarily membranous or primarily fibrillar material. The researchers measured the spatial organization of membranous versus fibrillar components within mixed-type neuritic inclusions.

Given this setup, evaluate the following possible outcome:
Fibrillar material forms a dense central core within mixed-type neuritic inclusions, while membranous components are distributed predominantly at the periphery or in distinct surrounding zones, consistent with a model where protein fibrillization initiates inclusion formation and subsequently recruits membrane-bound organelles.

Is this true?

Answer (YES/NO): YES